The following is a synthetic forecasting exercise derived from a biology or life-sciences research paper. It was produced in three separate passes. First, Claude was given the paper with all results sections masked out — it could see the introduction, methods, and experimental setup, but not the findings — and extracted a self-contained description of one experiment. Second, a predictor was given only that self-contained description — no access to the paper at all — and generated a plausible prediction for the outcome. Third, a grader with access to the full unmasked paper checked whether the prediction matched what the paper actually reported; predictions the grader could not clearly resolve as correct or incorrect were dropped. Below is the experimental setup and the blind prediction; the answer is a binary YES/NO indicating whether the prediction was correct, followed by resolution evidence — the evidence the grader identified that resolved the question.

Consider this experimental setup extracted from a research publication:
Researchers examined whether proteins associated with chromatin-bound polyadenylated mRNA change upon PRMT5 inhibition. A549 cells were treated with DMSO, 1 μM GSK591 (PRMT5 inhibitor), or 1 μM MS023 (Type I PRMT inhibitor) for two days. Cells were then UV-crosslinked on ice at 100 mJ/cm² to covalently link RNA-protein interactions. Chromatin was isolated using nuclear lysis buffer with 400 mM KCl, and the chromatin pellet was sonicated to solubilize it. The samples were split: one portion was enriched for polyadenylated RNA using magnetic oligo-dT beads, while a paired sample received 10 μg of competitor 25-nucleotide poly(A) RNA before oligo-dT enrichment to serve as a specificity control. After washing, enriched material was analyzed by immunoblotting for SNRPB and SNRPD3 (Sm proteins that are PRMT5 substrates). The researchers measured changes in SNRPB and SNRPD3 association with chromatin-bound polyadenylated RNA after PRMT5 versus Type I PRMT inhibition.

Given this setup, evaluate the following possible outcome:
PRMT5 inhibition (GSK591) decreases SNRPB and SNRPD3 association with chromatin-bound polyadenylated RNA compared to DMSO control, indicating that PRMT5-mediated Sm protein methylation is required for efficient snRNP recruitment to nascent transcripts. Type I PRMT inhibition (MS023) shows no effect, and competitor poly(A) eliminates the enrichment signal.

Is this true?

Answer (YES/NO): NO